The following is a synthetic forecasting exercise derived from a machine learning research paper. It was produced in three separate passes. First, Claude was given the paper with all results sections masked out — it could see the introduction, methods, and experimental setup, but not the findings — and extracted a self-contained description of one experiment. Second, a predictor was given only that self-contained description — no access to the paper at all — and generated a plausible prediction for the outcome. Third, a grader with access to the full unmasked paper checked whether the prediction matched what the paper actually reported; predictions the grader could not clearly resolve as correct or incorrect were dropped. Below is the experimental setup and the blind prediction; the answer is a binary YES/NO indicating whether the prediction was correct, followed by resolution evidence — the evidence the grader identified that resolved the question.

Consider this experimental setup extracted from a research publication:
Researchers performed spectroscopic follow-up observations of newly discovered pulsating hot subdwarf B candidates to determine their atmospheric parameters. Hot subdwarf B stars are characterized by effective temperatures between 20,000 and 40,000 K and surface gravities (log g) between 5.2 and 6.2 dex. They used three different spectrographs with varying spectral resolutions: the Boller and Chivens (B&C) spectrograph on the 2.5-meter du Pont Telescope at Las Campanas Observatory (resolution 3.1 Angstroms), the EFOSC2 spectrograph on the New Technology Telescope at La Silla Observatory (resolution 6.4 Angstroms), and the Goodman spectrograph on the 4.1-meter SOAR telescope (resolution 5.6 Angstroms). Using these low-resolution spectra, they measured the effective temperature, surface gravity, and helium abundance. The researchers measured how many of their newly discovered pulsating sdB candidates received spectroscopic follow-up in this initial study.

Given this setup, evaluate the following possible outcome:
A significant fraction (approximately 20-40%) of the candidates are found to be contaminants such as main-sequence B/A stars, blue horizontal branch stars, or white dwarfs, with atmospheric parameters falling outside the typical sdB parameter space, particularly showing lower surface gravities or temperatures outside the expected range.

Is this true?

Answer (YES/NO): NO